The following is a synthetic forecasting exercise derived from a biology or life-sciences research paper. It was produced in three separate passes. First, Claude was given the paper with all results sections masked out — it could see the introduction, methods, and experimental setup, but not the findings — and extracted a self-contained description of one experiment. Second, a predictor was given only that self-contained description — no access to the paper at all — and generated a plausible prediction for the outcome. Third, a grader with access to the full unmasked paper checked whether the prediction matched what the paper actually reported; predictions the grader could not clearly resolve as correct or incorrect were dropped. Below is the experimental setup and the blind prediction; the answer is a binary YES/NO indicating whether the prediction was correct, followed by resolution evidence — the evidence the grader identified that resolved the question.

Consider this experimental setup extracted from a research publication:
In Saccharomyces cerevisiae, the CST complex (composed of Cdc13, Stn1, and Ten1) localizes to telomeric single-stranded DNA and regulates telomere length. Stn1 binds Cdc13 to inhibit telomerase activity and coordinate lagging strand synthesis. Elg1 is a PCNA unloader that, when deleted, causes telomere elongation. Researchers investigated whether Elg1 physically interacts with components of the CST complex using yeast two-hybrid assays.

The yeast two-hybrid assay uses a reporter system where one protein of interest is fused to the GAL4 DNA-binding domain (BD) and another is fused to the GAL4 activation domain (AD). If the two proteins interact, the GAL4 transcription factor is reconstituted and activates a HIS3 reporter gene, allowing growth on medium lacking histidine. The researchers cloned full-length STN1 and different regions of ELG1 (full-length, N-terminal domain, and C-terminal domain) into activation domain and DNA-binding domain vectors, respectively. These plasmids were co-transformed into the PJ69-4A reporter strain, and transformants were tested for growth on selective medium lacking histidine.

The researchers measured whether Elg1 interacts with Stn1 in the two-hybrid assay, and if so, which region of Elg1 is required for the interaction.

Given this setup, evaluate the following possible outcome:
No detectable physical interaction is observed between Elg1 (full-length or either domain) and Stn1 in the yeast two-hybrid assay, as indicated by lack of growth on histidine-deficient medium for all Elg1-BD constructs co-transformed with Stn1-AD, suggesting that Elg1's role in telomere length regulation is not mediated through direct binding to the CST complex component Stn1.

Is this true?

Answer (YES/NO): NO